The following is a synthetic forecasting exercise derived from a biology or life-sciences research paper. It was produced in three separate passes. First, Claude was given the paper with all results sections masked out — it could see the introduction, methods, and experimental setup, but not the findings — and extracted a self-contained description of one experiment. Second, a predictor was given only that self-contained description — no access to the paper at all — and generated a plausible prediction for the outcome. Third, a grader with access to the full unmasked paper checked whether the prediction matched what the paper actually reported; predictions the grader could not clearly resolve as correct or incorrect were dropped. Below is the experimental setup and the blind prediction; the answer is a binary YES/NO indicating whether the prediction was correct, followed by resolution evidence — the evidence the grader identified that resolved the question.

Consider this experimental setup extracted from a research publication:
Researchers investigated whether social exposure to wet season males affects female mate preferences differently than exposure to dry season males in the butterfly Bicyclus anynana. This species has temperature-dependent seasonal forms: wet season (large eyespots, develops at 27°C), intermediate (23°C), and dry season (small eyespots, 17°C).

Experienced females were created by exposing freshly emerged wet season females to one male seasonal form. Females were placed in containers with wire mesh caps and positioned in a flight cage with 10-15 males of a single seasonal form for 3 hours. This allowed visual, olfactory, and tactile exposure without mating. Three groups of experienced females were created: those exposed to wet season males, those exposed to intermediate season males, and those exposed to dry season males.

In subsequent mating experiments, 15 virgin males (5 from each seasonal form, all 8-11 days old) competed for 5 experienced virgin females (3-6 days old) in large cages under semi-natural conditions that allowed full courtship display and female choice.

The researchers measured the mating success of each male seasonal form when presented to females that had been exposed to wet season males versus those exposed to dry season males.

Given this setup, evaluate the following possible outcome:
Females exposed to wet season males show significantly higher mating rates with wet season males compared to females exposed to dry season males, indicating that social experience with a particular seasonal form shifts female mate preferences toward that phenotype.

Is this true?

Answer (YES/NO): NO